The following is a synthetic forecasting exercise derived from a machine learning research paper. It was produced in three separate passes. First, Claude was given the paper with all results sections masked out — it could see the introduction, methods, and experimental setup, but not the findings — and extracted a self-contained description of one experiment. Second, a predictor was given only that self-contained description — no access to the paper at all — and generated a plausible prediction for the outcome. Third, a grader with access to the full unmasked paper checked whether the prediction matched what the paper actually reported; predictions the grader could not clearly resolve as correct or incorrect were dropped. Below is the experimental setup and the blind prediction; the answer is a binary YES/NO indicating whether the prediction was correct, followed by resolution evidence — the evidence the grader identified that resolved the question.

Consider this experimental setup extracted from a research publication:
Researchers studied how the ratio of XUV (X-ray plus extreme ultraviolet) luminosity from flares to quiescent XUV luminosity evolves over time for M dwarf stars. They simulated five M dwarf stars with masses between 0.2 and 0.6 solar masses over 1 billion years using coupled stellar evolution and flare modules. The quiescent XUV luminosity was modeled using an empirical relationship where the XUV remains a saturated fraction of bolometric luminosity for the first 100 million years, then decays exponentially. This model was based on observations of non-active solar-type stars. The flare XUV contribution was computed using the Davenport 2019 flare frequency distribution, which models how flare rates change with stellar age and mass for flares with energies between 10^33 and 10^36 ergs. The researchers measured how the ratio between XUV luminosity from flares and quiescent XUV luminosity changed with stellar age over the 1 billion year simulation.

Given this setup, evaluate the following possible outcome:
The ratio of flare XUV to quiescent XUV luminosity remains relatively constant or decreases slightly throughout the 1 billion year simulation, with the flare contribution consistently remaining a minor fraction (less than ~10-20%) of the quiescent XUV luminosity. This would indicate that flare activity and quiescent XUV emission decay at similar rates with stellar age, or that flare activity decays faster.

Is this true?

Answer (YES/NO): NO